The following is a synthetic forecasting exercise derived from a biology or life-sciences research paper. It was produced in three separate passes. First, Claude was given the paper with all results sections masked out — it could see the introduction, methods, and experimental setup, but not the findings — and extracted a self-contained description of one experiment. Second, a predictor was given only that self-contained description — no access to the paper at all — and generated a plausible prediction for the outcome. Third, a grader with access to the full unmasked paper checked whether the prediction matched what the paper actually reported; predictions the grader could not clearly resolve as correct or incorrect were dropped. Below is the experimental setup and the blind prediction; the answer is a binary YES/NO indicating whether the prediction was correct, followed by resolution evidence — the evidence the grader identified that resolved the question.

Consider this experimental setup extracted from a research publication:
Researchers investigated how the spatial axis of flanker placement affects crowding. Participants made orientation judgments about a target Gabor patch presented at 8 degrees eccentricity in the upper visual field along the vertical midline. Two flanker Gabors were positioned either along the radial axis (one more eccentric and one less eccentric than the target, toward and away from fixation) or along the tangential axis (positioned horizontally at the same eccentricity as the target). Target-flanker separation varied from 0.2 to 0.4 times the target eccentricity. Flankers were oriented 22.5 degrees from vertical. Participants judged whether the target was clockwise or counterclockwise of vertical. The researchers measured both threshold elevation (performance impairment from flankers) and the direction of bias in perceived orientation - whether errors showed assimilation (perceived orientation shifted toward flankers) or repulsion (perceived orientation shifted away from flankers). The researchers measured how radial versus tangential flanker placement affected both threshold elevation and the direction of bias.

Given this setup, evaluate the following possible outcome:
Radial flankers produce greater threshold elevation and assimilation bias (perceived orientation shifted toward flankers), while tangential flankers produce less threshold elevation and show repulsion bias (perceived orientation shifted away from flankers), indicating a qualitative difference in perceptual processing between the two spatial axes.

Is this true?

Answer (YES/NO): NO